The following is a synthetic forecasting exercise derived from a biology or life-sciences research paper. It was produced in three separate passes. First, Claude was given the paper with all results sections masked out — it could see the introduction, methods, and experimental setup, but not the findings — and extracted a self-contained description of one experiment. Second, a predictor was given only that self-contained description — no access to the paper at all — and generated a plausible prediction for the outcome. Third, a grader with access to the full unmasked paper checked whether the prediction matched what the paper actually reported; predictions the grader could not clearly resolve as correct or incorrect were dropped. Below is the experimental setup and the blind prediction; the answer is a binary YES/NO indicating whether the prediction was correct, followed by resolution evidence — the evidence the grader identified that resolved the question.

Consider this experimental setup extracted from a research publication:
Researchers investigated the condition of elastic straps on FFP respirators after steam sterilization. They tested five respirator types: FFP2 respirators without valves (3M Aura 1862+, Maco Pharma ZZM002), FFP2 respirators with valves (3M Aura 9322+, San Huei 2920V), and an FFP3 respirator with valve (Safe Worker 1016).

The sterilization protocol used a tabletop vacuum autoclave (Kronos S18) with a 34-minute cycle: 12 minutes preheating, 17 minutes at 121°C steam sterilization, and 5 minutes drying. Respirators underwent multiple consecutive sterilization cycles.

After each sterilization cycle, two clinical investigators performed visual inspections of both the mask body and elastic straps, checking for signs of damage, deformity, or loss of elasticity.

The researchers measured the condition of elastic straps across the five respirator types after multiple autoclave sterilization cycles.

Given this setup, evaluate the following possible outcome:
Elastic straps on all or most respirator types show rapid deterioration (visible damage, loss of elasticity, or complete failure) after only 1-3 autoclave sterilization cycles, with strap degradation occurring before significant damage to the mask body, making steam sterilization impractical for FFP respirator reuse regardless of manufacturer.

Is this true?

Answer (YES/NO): NO